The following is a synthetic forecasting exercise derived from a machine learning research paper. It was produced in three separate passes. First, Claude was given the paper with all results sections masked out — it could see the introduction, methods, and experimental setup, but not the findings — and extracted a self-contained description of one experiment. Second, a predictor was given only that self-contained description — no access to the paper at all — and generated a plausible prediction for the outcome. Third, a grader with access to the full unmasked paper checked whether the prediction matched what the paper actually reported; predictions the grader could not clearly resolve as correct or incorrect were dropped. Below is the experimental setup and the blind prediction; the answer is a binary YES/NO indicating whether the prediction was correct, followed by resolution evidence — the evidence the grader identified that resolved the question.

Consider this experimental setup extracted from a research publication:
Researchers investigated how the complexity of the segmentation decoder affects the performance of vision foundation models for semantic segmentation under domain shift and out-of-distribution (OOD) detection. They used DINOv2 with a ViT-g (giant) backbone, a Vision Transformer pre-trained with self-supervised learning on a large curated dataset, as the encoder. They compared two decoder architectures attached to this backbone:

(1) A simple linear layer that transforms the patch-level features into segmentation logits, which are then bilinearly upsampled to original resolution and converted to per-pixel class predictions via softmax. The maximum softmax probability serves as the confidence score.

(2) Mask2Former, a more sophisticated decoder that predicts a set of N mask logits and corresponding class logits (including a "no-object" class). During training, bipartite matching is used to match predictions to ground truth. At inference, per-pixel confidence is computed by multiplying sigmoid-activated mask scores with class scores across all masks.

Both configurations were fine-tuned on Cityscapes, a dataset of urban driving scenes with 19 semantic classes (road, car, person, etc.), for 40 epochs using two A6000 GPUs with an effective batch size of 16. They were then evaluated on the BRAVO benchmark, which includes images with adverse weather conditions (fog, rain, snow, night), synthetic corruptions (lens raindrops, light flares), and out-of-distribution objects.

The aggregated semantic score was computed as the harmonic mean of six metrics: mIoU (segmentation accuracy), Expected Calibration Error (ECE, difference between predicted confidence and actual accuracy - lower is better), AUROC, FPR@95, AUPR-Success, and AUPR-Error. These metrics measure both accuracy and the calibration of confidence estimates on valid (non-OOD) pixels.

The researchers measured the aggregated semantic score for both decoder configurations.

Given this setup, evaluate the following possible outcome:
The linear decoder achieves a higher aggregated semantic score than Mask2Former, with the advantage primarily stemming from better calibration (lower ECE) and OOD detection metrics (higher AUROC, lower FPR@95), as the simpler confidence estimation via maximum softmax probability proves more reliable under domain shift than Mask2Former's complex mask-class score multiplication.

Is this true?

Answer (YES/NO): NO